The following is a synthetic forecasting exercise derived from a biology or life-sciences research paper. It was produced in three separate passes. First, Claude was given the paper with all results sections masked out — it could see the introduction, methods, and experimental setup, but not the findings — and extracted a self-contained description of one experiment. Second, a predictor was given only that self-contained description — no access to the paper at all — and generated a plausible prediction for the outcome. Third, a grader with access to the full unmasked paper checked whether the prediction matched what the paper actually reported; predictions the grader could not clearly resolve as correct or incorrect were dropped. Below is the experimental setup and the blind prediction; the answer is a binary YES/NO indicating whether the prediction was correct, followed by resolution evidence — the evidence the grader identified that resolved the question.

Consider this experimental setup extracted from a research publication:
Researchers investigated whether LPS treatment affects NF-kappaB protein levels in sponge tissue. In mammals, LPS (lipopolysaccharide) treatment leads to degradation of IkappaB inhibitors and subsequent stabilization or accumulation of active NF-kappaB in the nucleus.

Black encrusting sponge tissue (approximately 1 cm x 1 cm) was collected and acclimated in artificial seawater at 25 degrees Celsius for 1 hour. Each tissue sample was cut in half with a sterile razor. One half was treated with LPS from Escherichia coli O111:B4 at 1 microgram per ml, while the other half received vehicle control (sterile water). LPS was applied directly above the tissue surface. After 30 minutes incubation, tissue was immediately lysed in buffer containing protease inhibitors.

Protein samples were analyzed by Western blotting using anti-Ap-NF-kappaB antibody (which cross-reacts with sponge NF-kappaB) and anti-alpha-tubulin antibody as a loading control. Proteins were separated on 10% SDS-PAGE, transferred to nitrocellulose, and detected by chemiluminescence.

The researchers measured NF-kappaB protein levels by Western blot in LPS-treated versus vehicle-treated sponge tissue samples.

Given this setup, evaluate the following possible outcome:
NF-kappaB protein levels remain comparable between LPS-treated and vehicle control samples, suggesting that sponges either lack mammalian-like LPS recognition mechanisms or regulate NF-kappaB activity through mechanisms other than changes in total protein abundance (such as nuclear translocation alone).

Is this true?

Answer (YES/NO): NO